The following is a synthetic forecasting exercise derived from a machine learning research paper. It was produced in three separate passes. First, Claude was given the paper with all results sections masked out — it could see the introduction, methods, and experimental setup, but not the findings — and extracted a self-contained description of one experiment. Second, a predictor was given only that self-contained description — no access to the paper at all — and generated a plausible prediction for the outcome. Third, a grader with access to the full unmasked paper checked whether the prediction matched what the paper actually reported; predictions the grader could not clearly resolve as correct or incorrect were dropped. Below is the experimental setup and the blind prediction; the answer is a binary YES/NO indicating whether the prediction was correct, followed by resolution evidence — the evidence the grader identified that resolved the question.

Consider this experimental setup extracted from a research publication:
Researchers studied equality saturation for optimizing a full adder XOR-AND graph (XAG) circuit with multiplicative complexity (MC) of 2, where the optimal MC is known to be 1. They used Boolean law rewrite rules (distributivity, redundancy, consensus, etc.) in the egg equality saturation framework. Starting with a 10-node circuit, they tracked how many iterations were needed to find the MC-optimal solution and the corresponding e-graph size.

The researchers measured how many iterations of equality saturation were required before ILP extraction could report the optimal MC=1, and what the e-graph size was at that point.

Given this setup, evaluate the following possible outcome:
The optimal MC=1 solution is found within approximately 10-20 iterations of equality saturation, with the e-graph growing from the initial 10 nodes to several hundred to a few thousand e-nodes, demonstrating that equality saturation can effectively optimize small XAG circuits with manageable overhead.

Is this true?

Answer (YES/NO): NO